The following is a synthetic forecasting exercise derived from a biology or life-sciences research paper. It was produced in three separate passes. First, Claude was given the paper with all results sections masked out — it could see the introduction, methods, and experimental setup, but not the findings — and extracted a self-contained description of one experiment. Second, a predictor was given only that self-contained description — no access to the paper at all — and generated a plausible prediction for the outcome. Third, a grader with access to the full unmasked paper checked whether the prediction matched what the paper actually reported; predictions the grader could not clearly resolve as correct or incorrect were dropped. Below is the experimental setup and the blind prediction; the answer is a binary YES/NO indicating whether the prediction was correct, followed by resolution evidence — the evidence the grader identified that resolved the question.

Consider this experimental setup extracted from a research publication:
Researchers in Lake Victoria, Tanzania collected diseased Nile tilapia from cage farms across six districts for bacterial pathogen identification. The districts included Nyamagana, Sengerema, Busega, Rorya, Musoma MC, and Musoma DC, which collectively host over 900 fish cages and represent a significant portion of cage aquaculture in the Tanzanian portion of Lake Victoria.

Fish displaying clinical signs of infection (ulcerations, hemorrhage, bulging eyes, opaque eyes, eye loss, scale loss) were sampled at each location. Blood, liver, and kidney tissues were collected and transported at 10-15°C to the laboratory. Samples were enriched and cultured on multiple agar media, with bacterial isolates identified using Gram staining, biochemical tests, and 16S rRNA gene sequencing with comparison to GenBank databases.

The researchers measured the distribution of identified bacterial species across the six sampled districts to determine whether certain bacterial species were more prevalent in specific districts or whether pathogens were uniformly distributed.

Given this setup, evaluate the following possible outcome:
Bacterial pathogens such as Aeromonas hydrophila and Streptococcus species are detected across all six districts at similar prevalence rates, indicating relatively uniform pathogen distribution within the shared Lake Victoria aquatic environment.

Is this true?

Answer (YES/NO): NO